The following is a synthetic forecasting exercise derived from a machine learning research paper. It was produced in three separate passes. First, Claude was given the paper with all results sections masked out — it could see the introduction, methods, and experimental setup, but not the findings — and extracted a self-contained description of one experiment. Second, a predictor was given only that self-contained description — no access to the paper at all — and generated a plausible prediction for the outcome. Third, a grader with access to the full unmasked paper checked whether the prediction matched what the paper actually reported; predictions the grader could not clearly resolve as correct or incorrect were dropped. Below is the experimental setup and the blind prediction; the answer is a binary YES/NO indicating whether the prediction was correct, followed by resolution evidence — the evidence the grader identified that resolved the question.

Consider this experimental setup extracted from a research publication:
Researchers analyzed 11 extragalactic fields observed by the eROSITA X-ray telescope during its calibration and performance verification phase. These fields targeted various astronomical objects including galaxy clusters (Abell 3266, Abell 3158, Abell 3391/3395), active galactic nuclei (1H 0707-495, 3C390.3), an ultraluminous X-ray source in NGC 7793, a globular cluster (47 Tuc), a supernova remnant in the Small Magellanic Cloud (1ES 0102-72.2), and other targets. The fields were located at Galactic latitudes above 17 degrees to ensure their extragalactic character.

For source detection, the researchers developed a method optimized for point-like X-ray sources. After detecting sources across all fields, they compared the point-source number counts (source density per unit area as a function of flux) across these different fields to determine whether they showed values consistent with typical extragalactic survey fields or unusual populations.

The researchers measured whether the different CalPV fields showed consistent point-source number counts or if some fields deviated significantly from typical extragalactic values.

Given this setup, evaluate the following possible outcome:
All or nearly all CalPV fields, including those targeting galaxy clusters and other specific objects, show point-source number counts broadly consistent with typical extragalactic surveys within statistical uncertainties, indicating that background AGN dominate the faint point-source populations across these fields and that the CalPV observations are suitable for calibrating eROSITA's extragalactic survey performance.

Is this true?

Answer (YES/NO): NO